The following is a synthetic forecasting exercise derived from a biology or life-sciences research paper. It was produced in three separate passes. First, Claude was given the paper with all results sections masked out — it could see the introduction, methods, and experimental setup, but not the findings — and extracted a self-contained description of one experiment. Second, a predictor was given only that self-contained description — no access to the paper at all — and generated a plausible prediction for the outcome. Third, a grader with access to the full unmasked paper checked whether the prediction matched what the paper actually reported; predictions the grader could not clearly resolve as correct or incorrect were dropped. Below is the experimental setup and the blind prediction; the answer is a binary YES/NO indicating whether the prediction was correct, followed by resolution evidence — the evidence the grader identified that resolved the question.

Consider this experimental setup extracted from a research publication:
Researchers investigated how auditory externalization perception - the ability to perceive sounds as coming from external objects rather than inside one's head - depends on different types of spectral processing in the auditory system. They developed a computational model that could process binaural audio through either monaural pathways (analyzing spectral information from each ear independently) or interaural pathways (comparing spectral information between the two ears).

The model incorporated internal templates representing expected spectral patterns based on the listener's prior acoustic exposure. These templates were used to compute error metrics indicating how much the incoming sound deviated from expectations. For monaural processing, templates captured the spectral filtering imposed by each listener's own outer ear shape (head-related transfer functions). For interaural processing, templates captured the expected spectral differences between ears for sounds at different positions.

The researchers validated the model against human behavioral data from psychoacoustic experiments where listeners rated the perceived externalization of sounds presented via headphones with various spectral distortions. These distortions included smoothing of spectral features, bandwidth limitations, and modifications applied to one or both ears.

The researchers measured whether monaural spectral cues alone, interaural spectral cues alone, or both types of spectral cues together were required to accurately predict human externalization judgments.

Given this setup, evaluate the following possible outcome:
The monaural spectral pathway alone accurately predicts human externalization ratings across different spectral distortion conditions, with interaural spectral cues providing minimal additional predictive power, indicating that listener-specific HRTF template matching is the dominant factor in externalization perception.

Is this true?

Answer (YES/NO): NO